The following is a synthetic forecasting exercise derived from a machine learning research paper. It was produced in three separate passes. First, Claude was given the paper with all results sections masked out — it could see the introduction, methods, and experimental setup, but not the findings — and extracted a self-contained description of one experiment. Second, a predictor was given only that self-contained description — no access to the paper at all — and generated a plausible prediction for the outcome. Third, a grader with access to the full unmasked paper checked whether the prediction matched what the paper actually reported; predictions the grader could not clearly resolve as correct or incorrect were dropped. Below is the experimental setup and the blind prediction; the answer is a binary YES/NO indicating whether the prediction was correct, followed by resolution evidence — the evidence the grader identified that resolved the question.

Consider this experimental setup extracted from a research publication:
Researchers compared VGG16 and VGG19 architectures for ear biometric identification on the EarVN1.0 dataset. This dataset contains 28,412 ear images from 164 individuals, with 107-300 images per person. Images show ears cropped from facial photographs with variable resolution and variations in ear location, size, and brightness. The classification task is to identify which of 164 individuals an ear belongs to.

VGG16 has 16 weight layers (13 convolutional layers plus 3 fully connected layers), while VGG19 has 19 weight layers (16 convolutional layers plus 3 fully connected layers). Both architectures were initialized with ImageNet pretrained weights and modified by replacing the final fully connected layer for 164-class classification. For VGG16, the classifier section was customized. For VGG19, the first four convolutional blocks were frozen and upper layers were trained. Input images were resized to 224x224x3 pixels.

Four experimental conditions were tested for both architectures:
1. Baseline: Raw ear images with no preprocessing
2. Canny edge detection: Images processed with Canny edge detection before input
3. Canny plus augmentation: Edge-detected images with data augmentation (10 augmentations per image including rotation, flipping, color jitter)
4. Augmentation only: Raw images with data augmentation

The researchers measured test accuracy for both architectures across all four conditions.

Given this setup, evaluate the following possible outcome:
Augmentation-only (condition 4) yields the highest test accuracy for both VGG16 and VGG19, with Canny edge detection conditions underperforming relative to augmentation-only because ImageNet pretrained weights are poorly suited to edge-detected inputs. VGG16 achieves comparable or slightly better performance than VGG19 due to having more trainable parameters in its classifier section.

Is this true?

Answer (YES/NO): NO